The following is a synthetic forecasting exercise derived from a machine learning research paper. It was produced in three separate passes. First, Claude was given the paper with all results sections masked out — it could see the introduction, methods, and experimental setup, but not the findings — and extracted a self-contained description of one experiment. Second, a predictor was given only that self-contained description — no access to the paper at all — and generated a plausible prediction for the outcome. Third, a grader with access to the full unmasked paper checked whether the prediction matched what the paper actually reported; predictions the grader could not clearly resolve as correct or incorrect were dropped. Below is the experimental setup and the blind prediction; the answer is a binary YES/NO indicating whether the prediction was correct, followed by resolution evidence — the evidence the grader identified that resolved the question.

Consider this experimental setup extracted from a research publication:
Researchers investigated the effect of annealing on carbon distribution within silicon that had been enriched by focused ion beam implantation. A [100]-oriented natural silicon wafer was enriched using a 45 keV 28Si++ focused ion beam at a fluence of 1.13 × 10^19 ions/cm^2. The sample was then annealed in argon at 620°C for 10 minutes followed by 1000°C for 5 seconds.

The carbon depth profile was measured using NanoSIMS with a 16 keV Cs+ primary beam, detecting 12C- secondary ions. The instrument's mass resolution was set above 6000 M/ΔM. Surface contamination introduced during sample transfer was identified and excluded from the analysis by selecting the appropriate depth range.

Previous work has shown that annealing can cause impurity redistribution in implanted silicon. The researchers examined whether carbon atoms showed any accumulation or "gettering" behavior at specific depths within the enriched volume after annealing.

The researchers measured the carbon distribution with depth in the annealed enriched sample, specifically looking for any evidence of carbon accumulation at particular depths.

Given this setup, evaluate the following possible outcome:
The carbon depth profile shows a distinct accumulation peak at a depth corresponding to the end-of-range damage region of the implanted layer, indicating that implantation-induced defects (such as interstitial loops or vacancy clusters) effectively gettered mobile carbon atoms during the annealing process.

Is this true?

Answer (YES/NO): YES